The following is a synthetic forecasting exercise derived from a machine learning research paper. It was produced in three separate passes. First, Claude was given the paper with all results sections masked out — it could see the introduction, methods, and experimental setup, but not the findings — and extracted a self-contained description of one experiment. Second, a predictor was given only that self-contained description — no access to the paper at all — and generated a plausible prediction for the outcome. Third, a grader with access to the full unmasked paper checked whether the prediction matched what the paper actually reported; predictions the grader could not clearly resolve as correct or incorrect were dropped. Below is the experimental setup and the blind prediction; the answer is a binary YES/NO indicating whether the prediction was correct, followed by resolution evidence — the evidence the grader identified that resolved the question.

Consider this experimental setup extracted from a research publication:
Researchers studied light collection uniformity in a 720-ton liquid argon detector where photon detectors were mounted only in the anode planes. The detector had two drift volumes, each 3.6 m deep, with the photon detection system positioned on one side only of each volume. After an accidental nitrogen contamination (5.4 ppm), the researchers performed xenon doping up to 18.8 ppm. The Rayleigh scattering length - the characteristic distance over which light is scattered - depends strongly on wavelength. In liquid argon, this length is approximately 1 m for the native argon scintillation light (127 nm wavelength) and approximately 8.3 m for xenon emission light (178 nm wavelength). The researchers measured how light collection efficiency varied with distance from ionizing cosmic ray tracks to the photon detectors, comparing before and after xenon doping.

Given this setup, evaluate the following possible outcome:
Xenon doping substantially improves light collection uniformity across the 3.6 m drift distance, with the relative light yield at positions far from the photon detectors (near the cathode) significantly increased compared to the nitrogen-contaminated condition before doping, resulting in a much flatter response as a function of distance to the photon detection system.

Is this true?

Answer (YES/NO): YES